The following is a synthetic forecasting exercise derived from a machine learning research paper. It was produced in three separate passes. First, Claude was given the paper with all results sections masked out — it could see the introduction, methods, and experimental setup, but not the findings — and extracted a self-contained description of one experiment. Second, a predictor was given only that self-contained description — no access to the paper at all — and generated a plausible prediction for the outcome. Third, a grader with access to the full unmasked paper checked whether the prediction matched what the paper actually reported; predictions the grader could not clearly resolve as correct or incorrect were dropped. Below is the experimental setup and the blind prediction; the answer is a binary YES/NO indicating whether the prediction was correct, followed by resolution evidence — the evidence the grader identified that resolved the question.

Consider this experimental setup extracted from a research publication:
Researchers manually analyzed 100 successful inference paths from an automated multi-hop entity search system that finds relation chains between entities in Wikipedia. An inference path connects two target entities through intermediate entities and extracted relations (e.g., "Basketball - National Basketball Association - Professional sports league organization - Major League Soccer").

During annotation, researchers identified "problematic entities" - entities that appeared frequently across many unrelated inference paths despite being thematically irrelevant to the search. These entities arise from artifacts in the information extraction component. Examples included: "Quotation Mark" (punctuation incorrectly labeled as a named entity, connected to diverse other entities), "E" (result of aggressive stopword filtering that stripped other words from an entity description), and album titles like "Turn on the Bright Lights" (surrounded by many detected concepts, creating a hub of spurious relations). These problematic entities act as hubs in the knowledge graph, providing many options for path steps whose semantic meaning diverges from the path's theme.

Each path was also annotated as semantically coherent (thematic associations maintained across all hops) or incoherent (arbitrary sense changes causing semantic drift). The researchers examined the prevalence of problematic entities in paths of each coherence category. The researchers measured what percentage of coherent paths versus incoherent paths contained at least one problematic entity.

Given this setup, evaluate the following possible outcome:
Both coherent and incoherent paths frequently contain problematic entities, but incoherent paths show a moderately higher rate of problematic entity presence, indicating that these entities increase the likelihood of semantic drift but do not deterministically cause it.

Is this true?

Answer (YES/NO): NO